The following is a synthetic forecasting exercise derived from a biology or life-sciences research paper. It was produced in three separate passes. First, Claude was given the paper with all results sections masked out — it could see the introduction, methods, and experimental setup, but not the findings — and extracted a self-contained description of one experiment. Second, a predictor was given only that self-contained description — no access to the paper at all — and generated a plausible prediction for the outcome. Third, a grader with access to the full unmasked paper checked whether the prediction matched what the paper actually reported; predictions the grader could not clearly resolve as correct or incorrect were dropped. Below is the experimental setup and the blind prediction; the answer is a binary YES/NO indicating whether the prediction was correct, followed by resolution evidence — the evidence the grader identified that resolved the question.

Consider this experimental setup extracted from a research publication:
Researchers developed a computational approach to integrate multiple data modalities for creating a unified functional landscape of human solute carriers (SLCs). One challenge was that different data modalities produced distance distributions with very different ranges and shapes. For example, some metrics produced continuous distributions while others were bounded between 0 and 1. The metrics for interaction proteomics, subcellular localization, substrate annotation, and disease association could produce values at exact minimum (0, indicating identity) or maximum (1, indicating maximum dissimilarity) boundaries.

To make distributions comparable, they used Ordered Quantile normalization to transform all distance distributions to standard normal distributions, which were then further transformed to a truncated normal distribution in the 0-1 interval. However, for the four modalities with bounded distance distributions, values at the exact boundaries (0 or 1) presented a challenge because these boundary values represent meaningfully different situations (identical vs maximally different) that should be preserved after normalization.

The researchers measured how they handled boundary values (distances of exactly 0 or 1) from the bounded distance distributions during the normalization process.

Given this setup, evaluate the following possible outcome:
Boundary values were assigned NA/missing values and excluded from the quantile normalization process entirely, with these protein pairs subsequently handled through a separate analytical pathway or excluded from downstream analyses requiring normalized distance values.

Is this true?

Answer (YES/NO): NO